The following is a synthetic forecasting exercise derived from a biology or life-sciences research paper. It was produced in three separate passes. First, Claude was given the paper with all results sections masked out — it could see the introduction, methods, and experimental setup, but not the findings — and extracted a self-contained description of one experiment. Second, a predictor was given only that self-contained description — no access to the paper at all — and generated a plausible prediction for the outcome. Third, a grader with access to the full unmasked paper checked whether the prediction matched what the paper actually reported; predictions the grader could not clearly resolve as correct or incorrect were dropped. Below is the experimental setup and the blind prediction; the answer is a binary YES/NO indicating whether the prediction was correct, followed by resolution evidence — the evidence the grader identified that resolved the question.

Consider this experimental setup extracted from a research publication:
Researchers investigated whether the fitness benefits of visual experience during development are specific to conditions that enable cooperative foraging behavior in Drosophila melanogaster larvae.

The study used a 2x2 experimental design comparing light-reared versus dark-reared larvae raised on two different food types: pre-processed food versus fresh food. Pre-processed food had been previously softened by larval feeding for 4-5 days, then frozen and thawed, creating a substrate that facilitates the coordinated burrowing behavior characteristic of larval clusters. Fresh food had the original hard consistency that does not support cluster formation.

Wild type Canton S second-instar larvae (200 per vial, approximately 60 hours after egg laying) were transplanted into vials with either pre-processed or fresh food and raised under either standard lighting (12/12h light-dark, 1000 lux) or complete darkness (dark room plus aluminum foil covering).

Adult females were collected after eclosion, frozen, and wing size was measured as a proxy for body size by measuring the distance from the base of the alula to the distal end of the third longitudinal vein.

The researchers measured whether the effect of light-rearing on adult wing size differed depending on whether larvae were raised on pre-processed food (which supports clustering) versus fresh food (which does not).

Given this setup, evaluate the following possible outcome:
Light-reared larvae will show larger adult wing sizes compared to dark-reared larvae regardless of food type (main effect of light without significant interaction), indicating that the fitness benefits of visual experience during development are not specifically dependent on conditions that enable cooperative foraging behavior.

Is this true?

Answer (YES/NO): NO